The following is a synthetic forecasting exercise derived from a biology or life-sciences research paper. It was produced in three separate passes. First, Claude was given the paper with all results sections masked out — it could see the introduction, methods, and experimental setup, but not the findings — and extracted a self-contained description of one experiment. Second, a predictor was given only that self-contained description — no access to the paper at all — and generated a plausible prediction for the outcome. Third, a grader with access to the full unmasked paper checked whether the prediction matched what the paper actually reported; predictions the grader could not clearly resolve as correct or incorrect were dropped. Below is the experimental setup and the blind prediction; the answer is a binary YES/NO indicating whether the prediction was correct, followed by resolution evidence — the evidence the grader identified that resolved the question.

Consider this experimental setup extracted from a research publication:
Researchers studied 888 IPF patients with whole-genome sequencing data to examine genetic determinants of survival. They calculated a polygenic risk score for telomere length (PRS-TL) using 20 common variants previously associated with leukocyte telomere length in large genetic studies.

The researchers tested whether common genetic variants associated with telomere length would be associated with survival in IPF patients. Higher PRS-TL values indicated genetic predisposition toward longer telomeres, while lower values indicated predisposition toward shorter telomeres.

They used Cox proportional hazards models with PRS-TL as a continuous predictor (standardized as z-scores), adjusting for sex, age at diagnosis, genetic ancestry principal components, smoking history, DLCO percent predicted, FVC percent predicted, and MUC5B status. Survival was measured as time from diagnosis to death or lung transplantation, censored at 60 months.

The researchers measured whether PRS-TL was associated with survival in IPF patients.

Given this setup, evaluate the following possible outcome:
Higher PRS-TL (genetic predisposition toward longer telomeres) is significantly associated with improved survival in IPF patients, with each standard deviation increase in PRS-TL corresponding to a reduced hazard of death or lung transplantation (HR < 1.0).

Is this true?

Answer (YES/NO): NO